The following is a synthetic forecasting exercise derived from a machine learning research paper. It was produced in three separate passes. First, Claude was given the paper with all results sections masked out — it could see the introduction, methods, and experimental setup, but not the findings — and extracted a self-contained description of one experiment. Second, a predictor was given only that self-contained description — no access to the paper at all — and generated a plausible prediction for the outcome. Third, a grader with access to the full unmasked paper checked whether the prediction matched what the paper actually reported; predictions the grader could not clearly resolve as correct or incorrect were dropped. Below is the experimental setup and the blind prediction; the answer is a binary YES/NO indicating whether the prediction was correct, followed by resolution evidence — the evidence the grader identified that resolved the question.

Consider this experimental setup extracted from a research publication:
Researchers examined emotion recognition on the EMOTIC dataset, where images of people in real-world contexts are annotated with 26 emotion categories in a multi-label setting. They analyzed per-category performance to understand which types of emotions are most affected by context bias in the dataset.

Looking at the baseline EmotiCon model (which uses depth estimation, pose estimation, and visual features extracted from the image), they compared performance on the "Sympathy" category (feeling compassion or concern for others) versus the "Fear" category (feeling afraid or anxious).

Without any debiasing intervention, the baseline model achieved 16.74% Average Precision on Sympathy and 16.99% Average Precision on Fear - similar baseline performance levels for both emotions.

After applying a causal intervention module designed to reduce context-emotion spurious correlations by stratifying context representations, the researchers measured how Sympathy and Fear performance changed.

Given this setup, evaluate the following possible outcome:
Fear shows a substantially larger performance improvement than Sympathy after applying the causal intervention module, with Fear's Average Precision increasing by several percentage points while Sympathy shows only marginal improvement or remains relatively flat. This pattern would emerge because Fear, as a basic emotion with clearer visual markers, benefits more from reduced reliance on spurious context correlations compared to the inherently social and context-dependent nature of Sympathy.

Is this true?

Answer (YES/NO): NO